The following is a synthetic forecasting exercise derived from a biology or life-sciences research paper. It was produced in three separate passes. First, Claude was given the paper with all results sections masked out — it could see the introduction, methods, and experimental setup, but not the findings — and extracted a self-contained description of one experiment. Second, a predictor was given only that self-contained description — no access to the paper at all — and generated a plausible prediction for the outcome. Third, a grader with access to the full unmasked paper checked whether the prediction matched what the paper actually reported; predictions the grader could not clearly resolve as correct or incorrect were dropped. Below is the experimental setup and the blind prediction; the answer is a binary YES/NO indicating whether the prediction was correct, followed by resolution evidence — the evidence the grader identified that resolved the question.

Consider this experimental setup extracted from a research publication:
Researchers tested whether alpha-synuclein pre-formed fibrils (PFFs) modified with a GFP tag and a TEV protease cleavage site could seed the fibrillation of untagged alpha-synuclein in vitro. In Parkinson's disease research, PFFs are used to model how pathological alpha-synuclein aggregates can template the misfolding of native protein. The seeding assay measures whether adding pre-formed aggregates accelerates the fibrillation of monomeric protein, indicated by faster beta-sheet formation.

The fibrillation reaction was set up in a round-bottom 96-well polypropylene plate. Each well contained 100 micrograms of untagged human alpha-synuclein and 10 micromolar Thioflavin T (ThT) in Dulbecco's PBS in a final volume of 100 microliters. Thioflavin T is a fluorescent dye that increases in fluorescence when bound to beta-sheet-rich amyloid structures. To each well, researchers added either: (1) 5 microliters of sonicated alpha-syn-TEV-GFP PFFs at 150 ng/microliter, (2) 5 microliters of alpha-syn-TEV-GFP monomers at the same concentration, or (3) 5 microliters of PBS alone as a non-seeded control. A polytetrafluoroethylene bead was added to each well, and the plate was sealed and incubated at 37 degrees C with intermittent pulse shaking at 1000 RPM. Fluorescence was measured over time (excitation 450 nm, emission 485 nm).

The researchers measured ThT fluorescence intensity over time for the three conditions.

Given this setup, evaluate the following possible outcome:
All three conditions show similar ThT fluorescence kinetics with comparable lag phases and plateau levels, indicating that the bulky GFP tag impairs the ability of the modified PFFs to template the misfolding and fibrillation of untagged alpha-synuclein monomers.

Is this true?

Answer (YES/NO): NO